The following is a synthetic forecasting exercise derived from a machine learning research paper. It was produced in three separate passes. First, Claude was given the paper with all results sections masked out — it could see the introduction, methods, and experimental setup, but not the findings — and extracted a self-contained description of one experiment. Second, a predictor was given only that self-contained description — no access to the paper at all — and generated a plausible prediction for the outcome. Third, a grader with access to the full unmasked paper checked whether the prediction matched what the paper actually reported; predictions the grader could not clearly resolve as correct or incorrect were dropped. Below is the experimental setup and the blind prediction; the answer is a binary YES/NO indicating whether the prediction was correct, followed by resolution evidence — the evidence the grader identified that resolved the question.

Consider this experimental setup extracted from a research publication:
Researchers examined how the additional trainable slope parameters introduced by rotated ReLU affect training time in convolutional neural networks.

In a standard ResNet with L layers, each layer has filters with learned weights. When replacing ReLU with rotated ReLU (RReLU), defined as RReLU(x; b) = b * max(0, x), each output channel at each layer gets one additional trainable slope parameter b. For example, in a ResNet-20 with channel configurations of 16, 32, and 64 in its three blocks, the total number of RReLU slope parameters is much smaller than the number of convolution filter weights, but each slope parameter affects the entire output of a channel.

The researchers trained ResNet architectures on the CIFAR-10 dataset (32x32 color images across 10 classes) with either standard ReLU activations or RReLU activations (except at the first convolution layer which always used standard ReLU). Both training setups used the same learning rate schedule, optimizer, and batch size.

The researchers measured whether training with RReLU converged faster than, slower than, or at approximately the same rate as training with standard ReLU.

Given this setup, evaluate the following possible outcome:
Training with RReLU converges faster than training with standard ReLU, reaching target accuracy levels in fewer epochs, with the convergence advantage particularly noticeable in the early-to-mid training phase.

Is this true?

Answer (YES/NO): NO